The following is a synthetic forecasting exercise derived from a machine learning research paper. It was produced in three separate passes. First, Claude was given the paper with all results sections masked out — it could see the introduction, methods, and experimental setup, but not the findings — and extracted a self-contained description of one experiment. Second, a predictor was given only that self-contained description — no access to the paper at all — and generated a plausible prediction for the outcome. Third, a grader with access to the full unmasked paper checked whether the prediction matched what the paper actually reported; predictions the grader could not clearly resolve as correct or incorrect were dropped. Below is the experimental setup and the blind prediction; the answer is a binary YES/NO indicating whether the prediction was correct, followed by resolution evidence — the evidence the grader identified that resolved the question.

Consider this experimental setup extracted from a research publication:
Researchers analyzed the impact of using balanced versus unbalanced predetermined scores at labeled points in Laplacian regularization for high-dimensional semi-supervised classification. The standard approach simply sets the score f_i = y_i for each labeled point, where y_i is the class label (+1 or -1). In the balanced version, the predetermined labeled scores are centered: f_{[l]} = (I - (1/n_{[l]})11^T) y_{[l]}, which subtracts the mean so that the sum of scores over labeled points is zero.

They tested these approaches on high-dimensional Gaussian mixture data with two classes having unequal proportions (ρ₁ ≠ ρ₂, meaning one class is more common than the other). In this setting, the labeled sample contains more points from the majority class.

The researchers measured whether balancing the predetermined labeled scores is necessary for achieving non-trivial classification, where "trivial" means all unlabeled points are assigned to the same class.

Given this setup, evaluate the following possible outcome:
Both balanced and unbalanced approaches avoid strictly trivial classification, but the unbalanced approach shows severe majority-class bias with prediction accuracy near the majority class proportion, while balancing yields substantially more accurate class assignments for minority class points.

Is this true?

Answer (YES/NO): NO